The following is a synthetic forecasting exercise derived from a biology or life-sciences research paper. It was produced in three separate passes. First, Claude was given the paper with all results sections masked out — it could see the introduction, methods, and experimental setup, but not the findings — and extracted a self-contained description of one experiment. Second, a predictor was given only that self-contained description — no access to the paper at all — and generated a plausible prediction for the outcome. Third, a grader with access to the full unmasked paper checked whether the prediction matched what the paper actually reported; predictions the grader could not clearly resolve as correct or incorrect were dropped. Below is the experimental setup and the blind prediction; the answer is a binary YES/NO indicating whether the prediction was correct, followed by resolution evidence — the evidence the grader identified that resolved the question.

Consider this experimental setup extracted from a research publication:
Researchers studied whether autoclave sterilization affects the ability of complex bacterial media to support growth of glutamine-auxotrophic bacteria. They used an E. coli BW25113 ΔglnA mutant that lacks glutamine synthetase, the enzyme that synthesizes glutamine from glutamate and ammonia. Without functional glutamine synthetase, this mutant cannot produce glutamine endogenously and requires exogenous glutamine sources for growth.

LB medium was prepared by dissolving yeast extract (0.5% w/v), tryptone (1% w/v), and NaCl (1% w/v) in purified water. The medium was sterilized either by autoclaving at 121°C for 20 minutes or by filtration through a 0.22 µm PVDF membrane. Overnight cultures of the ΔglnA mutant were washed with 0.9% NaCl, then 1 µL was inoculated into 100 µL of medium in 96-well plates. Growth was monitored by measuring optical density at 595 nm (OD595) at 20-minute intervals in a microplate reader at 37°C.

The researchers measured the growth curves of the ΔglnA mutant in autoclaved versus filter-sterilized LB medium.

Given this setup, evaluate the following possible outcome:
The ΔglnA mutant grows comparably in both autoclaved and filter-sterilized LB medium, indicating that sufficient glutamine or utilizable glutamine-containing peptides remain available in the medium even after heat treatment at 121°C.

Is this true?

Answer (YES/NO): NO